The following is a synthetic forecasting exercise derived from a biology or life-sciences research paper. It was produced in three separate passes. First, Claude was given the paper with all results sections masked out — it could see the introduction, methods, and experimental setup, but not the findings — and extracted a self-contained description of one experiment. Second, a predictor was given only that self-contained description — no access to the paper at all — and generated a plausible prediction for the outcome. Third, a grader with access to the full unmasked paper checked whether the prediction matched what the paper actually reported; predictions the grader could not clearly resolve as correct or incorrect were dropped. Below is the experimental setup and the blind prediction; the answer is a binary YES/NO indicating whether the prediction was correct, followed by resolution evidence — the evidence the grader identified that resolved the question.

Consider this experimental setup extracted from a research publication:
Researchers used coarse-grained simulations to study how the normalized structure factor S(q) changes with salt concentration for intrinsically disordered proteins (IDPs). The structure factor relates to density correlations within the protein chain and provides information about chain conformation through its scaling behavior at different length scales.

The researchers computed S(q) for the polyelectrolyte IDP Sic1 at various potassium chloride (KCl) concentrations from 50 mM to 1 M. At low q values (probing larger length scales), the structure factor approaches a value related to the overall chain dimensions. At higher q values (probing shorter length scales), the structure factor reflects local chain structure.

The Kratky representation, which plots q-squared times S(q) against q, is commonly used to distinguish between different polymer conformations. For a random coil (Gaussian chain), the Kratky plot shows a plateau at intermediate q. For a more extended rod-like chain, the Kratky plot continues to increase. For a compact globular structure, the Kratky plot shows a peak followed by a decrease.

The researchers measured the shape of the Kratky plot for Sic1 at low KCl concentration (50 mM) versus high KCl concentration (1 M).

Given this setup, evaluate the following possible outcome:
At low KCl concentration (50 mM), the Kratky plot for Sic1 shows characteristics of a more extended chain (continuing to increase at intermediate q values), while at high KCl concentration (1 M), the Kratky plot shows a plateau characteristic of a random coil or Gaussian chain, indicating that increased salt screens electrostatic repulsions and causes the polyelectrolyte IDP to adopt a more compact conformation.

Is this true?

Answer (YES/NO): NO